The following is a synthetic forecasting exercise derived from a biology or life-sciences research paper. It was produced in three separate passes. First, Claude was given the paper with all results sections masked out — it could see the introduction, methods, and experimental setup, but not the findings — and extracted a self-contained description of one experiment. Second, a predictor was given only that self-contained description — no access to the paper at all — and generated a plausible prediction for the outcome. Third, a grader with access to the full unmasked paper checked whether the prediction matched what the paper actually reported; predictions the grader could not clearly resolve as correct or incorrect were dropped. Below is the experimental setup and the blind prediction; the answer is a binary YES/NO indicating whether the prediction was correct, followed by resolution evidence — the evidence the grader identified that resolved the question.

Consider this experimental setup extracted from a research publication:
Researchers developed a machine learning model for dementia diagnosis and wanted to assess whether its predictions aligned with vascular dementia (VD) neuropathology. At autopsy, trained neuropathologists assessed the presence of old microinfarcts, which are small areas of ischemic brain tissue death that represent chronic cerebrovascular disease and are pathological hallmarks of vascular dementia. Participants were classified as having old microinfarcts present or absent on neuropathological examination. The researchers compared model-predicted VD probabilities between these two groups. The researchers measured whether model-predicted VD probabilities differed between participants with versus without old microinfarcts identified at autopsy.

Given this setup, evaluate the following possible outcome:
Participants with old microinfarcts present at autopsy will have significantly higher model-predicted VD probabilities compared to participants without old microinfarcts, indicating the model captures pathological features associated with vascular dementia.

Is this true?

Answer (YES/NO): YES